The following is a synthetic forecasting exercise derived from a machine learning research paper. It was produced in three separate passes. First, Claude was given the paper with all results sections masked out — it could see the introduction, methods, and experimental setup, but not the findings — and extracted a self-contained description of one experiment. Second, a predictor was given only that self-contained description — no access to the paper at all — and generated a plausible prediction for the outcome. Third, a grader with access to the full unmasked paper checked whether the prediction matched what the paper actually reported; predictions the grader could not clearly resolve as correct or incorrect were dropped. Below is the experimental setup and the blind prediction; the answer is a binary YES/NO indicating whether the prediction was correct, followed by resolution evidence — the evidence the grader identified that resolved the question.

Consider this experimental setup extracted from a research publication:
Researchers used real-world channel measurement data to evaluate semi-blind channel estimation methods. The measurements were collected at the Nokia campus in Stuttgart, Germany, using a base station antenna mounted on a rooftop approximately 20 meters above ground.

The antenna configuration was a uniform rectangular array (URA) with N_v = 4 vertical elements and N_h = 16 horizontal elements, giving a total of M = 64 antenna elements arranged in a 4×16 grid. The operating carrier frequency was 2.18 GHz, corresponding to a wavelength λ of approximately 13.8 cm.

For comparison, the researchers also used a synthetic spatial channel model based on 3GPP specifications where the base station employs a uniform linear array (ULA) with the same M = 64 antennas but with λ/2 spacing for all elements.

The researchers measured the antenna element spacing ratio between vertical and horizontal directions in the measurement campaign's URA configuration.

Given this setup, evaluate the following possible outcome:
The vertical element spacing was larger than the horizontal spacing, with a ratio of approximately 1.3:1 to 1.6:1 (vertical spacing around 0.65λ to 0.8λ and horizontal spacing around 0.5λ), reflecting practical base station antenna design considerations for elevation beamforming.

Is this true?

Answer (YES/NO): NO